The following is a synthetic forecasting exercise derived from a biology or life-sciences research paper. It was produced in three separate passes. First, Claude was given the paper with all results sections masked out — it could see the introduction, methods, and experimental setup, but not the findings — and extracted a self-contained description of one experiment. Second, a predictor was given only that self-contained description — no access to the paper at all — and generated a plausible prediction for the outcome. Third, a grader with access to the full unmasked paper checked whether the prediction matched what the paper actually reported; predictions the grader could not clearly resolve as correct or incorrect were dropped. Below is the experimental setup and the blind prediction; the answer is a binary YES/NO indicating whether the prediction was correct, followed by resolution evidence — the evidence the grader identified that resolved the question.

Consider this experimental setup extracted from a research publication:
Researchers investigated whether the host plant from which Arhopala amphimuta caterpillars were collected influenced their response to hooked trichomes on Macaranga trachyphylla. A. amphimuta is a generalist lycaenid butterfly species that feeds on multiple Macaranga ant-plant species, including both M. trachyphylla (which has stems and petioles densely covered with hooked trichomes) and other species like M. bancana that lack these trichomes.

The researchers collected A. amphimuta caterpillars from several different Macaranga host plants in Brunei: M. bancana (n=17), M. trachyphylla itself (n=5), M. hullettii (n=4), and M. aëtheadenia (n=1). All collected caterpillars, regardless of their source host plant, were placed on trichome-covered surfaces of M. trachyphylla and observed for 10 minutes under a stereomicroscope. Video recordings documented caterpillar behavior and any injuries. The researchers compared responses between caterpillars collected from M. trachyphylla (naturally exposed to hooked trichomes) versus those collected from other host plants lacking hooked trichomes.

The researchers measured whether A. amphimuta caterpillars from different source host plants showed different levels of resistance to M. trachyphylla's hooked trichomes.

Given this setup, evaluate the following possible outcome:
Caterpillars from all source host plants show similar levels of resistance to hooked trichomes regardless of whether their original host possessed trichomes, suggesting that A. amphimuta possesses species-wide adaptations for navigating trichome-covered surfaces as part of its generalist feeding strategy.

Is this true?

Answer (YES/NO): YES